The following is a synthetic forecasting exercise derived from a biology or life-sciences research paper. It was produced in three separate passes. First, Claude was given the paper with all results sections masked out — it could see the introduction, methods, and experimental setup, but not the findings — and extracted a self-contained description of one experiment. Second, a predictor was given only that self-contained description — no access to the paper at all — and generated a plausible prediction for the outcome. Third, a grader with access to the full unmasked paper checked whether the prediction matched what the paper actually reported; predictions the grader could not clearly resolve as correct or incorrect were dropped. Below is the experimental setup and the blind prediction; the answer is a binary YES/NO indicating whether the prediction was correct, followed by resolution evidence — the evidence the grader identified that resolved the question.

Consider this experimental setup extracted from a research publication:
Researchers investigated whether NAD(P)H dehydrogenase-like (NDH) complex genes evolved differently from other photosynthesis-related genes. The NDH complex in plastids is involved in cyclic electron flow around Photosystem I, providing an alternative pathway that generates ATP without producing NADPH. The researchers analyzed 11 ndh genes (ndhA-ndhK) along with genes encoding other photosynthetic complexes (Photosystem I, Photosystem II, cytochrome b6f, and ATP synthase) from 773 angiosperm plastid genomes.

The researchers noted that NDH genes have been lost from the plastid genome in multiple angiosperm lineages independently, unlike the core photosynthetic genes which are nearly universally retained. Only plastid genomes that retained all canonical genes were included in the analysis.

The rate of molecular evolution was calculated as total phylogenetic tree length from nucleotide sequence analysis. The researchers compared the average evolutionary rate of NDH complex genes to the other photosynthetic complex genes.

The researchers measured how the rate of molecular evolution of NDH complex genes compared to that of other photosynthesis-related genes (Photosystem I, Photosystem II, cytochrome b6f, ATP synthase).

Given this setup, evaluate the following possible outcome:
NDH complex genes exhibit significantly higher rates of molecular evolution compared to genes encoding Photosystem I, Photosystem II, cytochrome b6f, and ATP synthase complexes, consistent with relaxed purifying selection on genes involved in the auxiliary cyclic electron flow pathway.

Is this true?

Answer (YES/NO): NO